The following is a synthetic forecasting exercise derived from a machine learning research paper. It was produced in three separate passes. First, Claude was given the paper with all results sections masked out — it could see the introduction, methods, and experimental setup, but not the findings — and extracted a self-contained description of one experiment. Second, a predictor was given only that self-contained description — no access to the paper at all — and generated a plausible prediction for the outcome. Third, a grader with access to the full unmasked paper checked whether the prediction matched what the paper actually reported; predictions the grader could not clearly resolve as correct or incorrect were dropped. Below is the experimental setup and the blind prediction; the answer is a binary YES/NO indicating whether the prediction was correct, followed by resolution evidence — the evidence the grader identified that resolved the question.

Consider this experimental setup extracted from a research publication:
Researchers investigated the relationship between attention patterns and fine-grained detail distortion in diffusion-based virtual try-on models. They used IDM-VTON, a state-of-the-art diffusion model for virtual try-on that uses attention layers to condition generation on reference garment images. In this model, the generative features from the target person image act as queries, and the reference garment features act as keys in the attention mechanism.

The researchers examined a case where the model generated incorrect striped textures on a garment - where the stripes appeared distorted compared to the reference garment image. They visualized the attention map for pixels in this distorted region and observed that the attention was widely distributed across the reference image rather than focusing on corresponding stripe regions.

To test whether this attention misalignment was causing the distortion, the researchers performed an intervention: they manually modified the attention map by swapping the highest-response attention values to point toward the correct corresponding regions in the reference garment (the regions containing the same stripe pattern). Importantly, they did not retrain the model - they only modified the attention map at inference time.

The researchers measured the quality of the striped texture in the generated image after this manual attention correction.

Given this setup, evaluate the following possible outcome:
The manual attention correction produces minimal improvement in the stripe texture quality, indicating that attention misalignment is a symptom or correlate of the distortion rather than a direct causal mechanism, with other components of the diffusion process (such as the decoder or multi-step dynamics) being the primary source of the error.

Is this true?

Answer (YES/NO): NO